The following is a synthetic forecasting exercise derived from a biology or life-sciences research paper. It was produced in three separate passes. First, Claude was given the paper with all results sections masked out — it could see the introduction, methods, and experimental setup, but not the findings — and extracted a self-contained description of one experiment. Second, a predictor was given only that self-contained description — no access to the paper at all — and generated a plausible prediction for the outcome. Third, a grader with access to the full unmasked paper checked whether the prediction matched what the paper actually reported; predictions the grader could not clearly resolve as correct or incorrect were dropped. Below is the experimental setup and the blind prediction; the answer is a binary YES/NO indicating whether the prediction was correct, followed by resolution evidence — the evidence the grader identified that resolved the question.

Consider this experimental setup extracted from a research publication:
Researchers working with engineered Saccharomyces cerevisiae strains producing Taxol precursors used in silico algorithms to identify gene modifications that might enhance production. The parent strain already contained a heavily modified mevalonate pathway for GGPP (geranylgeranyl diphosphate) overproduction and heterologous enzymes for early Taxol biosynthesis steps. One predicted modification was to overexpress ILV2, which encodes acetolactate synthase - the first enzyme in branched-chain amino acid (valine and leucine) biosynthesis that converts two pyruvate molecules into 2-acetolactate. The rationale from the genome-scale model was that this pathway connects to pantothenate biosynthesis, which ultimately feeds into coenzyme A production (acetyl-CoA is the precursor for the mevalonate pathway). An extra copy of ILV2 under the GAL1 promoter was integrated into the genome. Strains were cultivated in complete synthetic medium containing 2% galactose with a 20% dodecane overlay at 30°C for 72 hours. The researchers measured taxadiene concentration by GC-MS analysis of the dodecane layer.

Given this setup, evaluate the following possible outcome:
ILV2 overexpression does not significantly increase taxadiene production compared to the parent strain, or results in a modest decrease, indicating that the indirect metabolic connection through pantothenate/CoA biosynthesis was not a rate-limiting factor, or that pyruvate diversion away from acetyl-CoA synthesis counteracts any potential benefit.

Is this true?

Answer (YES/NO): NO